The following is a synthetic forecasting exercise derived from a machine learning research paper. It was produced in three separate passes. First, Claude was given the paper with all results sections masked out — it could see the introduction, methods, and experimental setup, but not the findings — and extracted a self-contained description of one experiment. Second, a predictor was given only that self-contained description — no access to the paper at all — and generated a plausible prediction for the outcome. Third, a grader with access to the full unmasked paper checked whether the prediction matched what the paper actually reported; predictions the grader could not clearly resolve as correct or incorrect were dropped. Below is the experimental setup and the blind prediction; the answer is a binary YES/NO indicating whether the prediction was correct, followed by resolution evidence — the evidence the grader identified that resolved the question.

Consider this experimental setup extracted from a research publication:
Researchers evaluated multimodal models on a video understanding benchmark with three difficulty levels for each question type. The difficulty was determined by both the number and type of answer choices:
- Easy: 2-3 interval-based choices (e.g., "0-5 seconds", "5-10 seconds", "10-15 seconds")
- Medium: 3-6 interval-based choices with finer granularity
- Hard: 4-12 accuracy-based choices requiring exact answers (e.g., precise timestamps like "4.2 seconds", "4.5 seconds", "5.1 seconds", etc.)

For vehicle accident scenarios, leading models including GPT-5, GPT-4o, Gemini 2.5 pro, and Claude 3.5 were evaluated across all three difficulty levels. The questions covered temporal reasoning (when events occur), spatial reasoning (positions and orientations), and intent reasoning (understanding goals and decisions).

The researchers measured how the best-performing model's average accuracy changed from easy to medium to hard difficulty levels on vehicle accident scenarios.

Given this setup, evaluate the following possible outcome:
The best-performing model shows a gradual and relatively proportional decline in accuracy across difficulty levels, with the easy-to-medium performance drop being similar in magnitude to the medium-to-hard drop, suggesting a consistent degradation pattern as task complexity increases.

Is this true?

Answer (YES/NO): NO